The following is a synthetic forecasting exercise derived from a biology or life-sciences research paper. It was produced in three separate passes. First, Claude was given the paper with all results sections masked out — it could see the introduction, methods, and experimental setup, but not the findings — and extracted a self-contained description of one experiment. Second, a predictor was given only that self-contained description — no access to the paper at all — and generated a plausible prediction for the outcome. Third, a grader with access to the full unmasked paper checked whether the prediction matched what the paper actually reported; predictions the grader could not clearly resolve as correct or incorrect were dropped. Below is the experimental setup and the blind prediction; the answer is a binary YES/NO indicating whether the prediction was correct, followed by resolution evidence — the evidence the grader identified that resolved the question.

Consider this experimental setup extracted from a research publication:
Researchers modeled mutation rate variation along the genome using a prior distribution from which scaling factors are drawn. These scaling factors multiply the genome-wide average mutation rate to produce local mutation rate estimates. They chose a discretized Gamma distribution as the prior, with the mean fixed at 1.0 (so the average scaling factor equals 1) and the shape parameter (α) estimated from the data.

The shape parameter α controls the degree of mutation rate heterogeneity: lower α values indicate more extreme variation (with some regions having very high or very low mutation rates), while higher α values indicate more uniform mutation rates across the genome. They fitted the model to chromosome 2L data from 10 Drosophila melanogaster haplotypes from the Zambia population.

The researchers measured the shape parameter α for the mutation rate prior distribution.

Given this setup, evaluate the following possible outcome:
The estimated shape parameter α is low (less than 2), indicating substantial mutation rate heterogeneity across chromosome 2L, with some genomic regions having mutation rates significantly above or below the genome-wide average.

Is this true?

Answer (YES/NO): NO